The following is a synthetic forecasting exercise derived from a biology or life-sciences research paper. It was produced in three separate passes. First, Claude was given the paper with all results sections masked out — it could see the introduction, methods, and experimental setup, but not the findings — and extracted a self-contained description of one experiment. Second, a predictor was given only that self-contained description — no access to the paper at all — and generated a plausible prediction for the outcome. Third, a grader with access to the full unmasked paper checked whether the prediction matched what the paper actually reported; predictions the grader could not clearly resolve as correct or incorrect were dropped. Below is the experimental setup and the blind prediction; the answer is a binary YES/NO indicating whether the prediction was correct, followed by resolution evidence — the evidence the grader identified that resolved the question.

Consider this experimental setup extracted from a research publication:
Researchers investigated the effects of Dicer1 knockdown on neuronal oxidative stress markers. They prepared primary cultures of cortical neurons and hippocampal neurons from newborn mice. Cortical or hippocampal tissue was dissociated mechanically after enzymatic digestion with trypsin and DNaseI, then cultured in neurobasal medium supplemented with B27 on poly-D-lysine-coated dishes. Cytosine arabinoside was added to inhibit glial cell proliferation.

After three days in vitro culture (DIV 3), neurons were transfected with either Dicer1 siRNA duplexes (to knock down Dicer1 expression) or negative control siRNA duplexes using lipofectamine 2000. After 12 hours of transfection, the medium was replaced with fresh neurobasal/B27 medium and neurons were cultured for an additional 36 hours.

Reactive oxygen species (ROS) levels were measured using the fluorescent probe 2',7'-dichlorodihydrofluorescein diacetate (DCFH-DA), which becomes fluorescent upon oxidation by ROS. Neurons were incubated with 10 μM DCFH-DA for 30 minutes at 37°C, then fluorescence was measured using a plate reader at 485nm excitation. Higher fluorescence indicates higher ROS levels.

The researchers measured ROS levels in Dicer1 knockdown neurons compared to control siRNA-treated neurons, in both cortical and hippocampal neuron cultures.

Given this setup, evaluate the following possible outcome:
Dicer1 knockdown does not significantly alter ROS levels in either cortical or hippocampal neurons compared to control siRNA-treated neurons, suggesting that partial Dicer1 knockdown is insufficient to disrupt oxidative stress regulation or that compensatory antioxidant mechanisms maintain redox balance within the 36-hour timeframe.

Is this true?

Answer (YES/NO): NO